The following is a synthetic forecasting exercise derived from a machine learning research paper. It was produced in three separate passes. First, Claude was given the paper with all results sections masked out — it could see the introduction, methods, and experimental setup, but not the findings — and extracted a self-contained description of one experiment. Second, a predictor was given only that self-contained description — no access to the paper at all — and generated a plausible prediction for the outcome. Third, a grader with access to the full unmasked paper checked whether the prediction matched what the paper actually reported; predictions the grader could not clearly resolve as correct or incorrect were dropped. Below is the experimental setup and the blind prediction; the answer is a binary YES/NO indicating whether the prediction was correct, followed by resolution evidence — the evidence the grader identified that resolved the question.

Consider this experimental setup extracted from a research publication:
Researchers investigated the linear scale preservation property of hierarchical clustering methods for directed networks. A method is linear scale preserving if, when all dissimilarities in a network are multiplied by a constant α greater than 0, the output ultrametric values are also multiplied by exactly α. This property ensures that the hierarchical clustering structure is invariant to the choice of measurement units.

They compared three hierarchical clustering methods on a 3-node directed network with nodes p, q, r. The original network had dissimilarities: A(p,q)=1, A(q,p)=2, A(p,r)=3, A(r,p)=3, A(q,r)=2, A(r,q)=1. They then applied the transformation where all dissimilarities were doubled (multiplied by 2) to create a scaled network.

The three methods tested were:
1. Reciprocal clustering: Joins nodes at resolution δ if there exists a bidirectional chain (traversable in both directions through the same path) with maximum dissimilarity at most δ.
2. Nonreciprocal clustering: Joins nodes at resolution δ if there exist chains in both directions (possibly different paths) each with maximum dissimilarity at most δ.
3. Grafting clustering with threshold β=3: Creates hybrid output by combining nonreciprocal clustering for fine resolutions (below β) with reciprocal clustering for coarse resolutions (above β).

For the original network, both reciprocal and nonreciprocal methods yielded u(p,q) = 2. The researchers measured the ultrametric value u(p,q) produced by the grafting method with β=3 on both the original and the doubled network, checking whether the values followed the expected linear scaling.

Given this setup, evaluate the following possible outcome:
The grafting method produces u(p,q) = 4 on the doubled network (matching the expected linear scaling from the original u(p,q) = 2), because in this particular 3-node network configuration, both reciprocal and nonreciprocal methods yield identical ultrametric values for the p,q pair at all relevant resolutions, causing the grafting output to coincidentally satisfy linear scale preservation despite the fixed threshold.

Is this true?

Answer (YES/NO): NO